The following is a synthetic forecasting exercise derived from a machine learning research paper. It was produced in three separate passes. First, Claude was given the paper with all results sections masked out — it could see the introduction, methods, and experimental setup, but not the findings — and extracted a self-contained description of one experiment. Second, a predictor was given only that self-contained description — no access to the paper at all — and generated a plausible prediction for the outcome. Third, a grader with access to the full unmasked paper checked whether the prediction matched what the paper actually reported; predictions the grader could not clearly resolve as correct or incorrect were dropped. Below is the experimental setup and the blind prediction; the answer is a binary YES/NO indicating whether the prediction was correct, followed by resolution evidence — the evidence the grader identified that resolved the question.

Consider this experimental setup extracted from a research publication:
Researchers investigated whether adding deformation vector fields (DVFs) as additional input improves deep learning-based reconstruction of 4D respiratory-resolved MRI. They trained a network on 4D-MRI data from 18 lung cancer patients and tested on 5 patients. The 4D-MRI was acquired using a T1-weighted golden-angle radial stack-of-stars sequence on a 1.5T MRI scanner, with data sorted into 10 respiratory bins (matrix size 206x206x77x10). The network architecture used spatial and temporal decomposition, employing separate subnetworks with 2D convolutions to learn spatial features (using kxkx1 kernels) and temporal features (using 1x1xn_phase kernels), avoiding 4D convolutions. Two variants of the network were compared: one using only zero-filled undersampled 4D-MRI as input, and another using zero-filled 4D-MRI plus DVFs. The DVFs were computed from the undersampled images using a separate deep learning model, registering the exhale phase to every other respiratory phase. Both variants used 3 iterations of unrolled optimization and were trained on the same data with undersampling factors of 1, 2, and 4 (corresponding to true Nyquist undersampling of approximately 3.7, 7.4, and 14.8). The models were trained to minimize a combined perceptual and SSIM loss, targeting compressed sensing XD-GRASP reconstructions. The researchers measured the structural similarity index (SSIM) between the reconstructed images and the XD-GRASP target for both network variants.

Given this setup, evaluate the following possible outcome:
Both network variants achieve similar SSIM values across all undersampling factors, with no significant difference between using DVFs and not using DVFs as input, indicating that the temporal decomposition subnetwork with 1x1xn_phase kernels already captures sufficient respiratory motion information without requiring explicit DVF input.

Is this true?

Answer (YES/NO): NO